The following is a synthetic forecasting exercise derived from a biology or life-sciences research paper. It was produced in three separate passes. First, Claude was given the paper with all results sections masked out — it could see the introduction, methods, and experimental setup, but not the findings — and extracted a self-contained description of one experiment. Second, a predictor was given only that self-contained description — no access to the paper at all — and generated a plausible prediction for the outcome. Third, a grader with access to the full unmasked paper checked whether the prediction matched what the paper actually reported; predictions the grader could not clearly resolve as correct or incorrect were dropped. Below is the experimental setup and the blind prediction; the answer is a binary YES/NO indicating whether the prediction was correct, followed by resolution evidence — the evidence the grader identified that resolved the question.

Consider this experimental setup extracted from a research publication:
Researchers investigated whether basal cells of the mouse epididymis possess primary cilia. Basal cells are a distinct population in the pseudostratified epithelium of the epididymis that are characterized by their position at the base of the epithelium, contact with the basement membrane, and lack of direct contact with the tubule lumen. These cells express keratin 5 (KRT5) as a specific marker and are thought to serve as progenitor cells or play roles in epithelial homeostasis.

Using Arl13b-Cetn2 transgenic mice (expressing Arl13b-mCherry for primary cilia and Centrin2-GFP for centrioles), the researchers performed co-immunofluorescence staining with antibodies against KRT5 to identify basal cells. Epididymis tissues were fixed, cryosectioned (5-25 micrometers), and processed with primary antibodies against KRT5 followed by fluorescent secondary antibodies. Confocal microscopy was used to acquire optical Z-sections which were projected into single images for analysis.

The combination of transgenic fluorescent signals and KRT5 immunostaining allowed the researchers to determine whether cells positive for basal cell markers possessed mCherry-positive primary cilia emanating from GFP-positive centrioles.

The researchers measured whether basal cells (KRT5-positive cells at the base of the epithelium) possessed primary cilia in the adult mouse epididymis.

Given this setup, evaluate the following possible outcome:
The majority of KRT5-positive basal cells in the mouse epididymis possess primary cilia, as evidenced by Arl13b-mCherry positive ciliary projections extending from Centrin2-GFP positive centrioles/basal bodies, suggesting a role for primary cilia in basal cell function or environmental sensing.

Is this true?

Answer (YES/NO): YES